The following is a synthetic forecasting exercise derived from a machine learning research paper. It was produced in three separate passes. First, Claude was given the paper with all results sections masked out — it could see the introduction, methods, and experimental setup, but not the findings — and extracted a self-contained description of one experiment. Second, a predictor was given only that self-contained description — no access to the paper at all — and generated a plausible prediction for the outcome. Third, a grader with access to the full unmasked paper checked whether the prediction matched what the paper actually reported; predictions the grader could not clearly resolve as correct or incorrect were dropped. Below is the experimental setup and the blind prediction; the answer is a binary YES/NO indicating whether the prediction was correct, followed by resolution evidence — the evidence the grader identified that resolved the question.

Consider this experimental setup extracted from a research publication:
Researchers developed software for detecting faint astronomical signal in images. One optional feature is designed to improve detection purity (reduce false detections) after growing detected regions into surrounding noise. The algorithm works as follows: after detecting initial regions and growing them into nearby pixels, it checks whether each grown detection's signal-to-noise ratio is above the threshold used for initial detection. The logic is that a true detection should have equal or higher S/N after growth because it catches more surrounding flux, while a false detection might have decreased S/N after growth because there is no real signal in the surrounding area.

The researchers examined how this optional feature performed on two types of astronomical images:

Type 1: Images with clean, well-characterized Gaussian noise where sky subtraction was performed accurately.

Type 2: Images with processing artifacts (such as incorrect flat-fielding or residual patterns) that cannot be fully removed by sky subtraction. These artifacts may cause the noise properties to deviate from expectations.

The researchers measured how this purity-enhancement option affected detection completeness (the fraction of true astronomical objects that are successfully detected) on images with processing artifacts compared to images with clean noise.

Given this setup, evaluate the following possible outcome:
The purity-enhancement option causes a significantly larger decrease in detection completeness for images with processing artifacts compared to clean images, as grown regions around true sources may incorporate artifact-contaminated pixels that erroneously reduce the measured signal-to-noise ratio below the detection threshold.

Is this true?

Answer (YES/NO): YES